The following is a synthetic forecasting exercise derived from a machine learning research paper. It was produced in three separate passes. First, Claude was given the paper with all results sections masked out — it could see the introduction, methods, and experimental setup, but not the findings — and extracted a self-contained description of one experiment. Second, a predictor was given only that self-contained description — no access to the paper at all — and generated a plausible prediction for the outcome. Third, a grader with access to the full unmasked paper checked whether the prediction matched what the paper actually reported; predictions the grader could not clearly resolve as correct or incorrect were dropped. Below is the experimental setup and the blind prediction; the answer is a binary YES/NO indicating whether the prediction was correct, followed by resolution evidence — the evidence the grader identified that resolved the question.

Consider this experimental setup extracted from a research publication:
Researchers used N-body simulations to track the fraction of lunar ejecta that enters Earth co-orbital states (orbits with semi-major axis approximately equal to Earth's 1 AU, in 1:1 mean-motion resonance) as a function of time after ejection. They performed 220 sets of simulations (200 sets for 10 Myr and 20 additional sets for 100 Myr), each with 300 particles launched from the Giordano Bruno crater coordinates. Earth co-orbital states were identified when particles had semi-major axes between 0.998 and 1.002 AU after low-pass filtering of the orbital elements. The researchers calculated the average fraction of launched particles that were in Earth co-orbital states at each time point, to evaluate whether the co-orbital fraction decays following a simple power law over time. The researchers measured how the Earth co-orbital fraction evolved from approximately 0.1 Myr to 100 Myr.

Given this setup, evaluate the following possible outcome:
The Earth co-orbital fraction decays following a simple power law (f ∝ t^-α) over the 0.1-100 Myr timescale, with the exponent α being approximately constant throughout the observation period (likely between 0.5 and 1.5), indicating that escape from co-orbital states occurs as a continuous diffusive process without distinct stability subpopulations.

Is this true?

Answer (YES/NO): NO